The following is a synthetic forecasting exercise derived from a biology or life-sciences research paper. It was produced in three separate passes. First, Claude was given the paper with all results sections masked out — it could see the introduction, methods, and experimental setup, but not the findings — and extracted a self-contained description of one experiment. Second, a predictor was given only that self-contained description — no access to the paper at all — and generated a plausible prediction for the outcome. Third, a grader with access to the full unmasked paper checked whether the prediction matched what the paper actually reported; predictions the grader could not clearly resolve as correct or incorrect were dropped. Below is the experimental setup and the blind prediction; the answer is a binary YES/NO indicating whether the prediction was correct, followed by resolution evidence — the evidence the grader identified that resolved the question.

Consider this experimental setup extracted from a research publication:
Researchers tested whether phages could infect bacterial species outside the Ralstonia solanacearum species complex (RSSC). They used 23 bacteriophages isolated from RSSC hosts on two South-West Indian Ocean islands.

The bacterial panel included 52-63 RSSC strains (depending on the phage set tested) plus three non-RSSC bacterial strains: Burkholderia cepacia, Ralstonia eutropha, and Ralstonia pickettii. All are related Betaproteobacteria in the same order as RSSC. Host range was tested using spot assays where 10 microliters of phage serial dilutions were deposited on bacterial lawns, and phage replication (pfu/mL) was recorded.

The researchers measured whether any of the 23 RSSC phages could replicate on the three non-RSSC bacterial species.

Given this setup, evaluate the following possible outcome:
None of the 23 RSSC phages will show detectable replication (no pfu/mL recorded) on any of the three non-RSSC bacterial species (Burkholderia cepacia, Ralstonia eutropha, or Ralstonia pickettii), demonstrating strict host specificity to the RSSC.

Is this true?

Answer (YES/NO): YES